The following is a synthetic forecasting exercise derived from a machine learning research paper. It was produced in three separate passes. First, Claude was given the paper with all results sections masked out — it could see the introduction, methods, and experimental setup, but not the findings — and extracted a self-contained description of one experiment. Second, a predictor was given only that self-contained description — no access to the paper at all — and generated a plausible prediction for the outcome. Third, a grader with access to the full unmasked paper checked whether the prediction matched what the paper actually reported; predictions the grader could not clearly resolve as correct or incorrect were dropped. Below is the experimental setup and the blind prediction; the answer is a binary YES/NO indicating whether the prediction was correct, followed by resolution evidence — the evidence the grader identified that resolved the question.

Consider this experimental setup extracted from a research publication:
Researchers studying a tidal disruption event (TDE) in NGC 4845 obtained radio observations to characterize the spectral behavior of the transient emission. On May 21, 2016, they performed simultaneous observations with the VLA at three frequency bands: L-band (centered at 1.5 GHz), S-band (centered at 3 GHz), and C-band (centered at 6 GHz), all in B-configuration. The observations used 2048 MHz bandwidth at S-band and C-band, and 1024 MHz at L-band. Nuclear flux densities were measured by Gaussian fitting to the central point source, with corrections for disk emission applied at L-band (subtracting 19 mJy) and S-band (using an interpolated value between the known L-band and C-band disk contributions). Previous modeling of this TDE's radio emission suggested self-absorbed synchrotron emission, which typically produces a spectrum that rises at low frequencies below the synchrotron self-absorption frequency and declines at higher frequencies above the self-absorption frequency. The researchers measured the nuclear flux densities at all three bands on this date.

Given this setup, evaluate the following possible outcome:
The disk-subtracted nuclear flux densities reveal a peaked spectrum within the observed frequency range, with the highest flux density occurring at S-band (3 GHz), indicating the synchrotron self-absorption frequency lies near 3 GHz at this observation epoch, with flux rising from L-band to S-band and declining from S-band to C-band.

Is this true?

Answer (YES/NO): NO